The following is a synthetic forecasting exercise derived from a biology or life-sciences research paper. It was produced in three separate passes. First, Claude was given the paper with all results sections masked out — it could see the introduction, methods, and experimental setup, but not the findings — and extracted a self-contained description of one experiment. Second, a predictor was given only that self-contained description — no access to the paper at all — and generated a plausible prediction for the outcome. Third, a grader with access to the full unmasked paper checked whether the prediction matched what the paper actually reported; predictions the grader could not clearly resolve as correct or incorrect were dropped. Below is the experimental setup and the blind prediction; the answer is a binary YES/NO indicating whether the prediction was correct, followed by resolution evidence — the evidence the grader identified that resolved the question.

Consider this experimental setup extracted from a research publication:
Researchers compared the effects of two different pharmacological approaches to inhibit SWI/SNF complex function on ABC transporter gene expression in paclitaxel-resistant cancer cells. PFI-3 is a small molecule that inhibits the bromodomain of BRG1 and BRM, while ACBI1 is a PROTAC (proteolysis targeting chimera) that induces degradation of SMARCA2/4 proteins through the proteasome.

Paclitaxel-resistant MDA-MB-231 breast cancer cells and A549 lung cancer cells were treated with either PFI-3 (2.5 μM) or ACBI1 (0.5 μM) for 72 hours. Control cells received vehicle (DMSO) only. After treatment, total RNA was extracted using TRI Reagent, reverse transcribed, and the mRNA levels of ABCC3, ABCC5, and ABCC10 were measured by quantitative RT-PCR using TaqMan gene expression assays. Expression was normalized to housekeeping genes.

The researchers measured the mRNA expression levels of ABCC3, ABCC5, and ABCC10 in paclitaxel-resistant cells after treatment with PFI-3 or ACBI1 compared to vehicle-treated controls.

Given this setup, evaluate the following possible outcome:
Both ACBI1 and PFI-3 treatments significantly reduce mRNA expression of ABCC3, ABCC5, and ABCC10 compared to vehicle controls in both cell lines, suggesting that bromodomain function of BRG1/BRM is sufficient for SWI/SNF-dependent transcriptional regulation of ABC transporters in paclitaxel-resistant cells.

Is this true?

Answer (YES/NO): NO